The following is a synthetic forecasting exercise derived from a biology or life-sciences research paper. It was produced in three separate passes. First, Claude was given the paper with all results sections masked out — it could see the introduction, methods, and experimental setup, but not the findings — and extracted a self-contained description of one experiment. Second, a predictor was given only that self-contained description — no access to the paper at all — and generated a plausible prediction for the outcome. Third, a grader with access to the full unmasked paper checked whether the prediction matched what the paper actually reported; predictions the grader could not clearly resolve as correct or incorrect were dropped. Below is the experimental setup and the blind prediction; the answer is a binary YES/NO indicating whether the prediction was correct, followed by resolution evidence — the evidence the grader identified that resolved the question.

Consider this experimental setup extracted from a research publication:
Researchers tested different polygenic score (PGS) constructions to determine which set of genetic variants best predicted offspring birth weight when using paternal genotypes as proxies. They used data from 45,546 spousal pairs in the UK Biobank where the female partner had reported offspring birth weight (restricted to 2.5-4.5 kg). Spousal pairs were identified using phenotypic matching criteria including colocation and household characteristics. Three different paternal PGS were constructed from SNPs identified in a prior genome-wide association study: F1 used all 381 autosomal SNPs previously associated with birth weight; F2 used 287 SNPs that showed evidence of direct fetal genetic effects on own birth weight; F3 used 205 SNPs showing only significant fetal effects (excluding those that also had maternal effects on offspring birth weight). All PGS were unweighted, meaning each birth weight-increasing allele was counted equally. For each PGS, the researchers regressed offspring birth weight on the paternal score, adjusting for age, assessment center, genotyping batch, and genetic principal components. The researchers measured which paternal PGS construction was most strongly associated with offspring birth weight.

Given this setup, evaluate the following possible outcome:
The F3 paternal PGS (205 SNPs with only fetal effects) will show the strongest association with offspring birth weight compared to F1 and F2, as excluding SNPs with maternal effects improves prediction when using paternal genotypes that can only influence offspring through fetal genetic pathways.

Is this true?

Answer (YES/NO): NO